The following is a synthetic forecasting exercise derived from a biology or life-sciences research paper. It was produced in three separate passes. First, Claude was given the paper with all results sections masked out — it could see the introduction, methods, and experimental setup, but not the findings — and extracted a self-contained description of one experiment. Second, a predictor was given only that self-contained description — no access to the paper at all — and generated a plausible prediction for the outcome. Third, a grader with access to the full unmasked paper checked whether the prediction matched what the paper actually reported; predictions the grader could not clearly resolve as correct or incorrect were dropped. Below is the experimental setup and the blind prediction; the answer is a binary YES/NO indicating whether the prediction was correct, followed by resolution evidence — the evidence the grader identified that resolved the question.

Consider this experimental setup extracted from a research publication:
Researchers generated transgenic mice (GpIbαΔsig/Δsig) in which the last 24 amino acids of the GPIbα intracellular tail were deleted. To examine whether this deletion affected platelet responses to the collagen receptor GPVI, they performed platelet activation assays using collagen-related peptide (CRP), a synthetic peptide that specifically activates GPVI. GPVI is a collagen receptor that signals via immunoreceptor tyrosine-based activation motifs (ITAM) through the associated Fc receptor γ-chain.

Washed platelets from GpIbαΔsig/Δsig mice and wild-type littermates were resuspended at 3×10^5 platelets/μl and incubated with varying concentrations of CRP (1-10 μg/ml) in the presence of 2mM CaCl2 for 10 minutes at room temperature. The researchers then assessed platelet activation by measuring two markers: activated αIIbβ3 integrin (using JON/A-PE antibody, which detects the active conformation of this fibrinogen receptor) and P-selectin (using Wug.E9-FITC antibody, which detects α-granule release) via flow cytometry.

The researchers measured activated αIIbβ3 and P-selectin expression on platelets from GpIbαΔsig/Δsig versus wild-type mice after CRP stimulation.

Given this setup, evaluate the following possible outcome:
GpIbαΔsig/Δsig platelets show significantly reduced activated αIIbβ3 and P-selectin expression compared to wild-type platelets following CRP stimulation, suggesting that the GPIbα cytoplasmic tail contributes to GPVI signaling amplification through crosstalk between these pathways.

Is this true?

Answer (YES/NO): YES